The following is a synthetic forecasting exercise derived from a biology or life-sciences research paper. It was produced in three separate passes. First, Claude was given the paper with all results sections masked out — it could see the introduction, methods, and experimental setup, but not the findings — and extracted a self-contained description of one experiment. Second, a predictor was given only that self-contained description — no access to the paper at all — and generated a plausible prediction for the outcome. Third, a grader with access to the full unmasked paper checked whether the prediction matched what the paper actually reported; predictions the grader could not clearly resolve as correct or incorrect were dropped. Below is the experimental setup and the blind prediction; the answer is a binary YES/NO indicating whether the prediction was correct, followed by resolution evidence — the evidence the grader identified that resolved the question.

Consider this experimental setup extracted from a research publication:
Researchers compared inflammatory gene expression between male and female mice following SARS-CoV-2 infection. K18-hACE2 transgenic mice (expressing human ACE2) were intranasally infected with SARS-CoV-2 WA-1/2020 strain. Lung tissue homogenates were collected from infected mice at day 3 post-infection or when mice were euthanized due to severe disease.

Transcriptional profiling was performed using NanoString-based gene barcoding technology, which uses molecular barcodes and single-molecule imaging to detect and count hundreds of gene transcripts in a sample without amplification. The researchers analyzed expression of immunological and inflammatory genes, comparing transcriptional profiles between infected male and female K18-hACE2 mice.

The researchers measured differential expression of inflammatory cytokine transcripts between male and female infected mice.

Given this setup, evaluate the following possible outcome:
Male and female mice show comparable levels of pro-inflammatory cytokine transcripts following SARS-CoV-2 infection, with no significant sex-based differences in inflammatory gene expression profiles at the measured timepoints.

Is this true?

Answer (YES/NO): NO